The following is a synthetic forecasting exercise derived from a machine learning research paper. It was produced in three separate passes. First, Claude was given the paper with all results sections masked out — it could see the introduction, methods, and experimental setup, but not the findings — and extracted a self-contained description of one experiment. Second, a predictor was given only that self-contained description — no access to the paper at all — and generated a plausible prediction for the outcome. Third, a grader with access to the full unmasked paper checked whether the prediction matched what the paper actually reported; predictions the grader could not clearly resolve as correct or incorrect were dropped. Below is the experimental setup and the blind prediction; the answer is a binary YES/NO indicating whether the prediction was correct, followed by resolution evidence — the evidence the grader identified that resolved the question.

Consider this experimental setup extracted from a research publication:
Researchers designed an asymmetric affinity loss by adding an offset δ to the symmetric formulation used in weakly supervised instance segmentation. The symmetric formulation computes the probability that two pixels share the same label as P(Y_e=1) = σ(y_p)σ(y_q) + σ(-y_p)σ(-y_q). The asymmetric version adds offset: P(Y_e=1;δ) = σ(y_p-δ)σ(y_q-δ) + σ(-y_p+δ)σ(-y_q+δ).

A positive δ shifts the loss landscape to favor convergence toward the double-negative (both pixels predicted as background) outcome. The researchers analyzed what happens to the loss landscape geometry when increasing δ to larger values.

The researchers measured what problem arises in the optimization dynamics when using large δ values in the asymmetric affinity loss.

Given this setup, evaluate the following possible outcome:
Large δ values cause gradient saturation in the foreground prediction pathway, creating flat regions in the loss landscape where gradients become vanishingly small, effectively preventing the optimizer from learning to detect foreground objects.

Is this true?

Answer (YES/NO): NO